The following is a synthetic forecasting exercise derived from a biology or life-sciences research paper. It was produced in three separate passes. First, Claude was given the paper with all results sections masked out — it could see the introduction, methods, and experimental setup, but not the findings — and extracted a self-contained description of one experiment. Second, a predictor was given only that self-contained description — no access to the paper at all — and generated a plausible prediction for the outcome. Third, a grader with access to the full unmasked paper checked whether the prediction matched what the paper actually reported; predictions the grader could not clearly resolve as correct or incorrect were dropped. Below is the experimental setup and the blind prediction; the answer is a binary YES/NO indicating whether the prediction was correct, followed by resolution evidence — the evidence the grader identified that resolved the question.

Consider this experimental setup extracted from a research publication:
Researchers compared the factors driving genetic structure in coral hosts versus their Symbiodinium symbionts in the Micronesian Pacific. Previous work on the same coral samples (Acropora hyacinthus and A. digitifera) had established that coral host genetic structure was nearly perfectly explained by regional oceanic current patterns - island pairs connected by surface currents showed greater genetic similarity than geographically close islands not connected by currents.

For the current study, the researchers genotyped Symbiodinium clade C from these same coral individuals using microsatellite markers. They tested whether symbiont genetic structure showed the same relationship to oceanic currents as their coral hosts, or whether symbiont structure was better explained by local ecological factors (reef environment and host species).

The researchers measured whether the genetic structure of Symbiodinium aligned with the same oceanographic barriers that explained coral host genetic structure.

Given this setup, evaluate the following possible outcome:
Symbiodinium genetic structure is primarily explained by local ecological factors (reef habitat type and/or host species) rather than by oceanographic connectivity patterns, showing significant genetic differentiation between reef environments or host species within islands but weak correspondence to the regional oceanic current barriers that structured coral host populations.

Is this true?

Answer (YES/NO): YES